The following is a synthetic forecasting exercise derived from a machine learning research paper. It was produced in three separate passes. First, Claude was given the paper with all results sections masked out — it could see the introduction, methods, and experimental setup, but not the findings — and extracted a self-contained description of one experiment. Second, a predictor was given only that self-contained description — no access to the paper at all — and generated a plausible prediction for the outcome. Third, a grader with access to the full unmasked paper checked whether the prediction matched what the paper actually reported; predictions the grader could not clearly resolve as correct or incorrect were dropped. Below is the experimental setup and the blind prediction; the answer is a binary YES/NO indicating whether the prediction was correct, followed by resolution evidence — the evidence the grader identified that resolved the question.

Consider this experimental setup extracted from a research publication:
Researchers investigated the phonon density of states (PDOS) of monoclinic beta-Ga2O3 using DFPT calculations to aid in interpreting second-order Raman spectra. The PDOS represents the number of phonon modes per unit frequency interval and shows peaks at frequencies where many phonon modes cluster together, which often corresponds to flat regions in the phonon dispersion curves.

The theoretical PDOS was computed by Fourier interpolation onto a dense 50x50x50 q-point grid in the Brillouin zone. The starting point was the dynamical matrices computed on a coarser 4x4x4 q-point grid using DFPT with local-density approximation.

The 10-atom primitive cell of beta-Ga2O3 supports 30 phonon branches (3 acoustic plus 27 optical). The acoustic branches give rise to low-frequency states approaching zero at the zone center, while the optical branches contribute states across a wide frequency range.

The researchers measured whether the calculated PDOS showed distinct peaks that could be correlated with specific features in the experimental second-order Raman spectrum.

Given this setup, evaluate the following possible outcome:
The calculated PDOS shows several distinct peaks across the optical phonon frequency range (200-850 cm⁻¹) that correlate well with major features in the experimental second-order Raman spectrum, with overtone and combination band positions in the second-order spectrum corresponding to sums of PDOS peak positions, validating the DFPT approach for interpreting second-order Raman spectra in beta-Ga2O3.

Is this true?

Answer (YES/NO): YES